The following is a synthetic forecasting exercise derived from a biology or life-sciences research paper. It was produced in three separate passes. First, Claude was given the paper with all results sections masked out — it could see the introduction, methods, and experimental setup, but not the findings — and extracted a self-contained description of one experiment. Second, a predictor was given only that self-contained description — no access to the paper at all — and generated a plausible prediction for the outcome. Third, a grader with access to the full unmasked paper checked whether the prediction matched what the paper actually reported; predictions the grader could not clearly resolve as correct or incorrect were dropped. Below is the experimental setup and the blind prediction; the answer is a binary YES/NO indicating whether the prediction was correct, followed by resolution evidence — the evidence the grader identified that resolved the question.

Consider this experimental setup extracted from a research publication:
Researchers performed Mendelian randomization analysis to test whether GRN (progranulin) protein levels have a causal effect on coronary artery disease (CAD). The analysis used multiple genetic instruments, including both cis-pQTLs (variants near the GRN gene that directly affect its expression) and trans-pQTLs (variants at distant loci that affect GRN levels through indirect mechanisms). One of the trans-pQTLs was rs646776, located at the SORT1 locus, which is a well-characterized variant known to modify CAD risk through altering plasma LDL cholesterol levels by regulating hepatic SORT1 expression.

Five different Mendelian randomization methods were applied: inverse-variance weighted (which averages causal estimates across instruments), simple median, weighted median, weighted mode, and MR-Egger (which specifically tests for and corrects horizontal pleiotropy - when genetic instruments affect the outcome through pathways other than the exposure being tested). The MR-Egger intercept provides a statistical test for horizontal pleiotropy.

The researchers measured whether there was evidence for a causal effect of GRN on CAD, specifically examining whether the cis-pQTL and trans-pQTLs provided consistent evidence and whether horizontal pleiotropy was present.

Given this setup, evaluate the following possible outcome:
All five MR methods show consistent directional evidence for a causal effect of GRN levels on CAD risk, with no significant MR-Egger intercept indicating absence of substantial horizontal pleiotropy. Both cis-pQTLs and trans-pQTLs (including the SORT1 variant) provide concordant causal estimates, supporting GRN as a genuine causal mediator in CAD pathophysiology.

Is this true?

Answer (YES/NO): NO